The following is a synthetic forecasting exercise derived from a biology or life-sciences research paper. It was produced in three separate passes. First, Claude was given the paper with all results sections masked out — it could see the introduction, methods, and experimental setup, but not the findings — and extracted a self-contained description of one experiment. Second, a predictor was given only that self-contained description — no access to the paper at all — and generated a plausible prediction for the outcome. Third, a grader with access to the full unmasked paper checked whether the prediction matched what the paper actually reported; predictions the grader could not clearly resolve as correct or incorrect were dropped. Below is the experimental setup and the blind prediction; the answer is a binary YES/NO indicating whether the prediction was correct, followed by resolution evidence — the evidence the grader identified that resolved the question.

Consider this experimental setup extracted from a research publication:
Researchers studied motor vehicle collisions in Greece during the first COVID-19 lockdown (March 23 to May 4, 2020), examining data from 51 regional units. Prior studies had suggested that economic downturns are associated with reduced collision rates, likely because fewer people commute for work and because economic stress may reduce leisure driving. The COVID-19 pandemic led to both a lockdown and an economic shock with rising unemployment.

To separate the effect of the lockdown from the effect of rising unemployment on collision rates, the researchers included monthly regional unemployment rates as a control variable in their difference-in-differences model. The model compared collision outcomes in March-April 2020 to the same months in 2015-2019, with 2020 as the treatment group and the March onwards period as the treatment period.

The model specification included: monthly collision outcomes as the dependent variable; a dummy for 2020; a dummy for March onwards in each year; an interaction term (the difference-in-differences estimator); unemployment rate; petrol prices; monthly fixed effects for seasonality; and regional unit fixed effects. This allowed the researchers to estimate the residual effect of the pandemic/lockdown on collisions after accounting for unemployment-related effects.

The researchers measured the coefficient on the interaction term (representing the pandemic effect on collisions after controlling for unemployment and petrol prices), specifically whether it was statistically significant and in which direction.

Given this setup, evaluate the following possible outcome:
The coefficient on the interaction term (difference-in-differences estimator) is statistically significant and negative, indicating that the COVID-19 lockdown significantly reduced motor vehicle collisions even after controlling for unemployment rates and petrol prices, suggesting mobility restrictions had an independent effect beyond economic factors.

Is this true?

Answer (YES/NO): YES